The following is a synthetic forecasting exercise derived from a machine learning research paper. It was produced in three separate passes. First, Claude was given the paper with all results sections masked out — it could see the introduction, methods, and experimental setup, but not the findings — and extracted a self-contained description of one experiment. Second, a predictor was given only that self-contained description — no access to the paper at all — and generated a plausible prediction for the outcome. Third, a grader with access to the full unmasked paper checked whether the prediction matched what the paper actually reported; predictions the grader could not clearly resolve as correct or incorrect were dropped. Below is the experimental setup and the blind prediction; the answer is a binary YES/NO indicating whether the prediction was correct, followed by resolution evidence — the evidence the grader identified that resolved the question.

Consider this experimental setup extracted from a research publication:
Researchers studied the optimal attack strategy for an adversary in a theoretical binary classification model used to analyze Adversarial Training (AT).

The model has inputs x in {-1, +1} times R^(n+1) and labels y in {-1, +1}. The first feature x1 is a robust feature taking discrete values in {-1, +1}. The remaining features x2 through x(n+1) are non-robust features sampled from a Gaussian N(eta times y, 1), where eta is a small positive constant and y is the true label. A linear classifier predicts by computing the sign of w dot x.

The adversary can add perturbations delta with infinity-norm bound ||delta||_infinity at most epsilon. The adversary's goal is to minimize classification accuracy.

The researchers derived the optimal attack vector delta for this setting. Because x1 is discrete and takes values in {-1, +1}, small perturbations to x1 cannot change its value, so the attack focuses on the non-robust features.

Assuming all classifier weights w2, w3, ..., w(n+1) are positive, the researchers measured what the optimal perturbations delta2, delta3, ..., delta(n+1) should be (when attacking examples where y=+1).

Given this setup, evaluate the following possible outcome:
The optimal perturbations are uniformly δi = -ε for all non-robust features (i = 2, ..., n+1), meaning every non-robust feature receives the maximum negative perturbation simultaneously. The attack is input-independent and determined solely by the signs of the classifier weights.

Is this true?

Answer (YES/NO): YES